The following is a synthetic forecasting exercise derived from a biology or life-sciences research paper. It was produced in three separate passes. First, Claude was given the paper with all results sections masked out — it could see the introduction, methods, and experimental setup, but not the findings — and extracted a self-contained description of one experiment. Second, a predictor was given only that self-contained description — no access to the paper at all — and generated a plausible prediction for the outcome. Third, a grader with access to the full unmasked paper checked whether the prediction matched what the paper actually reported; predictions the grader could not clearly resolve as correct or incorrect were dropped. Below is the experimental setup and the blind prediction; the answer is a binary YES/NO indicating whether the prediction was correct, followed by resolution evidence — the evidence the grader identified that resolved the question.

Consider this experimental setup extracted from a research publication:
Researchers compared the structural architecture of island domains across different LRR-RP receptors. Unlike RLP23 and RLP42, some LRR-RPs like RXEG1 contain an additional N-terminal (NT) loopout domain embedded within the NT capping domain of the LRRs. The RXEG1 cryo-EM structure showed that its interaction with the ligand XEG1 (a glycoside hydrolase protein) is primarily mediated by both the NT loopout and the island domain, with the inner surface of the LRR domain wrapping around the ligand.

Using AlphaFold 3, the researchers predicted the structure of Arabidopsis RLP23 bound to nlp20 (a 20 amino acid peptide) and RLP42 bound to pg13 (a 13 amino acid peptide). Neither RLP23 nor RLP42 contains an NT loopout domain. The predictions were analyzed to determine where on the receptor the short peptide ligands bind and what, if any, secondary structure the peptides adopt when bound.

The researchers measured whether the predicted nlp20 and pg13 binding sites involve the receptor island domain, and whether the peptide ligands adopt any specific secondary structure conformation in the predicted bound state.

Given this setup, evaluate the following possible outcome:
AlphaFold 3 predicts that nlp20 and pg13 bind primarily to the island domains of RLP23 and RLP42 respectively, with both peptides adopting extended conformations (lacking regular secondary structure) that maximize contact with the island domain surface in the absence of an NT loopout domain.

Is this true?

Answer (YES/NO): NO